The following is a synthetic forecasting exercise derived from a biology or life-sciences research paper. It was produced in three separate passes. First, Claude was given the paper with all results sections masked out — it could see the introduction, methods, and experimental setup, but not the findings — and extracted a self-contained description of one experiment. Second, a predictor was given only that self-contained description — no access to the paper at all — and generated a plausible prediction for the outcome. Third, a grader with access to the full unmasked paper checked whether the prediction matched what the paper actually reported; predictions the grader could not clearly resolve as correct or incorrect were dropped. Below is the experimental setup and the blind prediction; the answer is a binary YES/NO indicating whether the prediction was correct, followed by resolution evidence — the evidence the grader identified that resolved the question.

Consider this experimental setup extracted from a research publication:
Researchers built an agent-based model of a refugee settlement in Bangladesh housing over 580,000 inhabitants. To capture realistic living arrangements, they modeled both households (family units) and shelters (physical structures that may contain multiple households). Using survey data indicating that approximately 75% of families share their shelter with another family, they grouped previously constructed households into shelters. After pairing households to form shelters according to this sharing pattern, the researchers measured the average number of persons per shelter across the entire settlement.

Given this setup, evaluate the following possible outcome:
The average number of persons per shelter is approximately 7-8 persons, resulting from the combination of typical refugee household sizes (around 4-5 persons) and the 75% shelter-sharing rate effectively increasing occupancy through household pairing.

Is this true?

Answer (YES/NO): YES